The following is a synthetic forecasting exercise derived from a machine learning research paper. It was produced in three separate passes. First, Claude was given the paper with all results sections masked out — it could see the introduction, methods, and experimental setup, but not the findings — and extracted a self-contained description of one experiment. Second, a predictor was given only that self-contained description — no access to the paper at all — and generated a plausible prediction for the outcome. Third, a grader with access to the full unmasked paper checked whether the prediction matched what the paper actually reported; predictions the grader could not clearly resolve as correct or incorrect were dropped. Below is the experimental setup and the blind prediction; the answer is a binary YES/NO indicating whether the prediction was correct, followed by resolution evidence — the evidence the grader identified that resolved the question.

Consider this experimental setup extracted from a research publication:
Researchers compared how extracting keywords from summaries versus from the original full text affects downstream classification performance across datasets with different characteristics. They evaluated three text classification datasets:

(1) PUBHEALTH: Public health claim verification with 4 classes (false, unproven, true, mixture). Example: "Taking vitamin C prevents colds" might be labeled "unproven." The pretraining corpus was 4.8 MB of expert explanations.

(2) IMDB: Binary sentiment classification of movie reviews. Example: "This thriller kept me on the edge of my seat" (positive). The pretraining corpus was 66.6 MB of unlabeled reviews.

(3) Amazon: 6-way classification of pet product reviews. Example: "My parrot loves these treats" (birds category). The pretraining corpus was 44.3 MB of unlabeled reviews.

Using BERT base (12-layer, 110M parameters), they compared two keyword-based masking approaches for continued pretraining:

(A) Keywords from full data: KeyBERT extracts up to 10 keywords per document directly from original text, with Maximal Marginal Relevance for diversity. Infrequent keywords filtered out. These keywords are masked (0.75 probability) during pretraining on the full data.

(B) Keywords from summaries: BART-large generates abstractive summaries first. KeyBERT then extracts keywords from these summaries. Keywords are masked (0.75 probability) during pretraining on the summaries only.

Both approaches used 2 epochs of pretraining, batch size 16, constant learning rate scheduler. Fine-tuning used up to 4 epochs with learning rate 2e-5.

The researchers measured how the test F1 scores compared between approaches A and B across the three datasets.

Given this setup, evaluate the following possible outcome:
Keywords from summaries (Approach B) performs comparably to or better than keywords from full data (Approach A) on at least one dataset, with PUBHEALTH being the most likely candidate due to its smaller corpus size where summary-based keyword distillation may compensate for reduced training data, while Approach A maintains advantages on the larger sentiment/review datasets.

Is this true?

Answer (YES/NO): NO